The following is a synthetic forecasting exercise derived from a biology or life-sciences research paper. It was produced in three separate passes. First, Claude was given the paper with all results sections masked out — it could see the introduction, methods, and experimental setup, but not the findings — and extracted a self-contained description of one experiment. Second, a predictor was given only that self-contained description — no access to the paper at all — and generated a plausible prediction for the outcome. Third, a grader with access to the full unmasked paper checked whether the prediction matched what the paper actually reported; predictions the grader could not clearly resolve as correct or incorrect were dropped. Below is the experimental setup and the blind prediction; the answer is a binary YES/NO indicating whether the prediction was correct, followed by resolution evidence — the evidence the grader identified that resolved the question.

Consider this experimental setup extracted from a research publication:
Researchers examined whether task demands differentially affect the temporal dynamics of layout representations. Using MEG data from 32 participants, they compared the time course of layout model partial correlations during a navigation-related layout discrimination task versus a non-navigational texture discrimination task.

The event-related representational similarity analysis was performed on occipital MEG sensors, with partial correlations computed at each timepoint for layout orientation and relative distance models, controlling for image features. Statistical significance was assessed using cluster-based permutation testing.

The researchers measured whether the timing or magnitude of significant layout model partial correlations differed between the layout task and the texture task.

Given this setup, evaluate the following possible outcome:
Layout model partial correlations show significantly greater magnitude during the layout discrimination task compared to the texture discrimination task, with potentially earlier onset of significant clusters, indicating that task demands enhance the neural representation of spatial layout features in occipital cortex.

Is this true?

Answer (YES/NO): NO